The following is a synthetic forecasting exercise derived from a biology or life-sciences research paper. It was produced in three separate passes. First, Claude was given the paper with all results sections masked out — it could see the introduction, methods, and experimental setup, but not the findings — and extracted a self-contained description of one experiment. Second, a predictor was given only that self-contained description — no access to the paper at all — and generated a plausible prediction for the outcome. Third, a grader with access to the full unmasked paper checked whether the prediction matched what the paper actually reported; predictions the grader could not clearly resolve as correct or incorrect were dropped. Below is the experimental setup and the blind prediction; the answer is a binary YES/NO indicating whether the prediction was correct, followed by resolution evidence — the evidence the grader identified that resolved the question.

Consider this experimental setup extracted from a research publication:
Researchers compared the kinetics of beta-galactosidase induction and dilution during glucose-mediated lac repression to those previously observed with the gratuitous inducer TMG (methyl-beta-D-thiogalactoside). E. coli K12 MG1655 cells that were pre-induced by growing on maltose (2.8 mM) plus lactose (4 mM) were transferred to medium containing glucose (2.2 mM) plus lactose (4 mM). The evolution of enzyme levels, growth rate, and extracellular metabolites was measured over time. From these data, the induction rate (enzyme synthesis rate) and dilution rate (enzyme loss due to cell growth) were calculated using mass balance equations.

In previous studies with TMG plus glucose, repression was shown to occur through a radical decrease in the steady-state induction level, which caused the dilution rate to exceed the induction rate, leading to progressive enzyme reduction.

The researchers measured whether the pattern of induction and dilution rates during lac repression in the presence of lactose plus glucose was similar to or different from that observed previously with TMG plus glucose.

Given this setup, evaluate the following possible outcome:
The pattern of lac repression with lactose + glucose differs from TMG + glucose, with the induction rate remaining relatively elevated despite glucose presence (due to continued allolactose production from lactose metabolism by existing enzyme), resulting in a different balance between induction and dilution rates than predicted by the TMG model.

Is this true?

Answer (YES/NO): NO